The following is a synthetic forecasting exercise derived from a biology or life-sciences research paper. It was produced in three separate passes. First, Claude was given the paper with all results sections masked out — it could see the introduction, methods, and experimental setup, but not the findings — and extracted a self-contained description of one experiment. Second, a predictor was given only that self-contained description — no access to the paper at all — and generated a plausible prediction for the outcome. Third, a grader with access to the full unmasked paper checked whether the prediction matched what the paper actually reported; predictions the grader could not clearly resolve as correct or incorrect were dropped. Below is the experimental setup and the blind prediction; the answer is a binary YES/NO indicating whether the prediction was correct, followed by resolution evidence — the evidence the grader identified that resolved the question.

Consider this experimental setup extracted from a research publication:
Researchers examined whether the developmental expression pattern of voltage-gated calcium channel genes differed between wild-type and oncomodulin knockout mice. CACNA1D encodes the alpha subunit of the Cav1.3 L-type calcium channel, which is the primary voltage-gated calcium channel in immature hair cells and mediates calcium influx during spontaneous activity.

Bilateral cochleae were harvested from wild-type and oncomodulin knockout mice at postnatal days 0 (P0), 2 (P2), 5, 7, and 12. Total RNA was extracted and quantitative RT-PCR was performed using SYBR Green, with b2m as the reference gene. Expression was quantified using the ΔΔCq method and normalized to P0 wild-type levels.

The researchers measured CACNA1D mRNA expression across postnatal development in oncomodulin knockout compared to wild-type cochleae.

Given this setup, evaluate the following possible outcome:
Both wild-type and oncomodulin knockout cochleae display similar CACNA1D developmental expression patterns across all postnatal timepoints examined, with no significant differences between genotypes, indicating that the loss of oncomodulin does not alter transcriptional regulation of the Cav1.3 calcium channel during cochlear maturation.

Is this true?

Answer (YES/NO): NO